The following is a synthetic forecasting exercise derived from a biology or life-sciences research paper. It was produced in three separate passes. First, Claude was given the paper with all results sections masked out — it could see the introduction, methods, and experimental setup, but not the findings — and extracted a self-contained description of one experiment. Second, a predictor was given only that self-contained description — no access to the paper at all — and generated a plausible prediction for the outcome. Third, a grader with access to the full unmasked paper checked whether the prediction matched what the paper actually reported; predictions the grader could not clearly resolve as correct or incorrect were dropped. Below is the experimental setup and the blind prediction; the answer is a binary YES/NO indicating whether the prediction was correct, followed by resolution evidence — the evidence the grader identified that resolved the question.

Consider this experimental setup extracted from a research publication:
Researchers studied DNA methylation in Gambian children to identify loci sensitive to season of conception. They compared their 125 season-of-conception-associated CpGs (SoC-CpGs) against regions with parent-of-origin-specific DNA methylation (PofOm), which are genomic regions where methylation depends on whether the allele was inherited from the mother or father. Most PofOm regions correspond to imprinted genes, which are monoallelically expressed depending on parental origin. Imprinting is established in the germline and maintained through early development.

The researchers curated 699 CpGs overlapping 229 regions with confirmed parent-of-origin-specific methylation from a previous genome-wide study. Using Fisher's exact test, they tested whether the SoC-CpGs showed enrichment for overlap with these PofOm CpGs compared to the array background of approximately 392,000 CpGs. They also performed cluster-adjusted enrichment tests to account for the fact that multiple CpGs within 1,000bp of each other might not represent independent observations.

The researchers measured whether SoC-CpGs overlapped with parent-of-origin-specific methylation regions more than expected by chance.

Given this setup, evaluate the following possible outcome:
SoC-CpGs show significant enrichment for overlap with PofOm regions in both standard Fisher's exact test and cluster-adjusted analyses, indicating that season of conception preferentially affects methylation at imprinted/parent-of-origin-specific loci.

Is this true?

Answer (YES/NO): NO